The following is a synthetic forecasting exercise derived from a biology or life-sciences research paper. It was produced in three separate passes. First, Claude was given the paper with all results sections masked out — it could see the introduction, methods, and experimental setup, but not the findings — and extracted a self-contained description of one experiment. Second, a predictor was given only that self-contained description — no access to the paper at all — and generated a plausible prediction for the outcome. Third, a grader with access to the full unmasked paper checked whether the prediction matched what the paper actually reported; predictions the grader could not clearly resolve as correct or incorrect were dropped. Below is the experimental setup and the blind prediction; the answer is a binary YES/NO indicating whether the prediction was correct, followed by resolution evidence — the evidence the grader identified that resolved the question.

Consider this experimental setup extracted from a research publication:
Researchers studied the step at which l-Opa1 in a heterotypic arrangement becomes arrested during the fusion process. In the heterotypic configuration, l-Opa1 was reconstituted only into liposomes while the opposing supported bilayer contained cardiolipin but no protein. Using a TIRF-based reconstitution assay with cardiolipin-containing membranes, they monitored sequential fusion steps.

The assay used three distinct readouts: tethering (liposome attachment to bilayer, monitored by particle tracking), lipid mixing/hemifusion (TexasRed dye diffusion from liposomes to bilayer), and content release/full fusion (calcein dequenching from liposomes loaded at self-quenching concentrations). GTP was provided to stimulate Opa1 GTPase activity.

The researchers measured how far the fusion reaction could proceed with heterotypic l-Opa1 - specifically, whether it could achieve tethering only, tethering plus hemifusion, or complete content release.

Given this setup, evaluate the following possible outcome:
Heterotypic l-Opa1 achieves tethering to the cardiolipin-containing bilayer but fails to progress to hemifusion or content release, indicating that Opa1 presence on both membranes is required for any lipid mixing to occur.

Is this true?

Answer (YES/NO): NO